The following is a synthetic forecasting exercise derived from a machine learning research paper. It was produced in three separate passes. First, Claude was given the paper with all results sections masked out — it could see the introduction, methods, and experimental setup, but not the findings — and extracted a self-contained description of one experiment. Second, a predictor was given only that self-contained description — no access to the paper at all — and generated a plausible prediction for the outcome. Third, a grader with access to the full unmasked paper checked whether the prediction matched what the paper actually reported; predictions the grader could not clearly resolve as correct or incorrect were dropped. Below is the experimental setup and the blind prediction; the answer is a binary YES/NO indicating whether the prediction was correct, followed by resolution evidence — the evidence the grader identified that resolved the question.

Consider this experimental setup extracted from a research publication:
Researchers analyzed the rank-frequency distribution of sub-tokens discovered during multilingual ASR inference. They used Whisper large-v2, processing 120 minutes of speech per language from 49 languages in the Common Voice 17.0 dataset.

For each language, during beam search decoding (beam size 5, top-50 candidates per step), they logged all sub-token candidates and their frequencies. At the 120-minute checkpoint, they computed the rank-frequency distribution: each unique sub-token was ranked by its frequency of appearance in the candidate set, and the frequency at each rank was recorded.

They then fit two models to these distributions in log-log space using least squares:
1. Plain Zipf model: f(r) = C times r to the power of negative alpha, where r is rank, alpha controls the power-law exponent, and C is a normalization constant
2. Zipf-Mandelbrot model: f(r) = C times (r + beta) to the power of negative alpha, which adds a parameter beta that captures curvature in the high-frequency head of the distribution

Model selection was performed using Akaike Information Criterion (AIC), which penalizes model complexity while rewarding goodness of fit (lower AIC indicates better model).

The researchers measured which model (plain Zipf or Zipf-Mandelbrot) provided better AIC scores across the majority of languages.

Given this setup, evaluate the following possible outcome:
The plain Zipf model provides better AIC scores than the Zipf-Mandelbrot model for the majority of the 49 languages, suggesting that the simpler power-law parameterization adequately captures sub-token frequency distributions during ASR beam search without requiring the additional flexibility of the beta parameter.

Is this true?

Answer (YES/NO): NO